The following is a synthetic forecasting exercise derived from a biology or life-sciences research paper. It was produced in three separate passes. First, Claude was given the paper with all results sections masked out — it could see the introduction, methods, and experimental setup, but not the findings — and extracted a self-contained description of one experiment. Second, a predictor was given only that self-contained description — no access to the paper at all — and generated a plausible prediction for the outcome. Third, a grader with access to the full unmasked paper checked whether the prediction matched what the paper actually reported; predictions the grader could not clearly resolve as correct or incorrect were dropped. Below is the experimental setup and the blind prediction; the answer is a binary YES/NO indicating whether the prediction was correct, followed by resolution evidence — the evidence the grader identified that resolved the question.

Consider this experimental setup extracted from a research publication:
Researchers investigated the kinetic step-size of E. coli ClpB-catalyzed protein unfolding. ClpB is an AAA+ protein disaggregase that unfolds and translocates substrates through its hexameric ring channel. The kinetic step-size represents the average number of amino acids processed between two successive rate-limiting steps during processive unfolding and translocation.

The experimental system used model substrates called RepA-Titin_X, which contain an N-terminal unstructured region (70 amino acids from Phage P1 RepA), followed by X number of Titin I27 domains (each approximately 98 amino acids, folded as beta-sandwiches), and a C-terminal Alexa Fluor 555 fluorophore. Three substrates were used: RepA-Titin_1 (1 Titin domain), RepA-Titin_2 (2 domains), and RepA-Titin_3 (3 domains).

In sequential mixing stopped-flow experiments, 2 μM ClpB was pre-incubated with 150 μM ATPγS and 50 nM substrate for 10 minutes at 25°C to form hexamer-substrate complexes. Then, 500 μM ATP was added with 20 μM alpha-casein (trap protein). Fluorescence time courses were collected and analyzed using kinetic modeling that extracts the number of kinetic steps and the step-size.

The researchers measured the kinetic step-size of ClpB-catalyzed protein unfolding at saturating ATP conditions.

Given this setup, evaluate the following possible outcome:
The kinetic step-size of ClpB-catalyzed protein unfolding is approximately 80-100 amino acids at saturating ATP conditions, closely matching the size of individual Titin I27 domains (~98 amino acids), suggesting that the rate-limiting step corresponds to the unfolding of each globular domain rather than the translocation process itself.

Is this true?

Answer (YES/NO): YES